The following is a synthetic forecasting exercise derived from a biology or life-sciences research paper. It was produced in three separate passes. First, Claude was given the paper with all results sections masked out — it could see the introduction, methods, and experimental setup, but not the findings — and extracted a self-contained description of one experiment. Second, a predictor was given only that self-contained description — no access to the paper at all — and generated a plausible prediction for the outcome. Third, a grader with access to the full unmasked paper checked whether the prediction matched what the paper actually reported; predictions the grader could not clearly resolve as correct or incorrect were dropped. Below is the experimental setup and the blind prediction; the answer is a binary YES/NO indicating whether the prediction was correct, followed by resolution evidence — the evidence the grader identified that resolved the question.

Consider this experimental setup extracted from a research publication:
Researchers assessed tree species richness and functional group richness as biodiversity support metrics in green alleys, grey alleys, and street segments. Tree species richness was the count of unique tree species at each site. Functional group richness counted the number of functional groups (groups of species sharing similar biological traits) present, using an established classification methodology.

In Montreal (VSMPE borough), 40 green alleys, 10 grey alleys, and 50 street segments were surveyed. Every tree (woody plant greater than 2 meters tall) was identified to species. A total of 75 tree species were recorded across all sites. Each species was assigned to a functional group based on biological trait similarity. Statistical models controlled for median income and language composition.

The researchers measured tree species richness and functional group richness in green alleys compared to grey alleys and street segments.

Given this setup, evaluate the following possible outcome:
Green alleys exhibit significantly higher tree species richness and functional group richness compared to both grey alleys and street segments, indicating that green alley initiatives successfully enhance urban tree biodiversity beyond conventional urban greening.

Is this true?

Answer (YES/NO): NO